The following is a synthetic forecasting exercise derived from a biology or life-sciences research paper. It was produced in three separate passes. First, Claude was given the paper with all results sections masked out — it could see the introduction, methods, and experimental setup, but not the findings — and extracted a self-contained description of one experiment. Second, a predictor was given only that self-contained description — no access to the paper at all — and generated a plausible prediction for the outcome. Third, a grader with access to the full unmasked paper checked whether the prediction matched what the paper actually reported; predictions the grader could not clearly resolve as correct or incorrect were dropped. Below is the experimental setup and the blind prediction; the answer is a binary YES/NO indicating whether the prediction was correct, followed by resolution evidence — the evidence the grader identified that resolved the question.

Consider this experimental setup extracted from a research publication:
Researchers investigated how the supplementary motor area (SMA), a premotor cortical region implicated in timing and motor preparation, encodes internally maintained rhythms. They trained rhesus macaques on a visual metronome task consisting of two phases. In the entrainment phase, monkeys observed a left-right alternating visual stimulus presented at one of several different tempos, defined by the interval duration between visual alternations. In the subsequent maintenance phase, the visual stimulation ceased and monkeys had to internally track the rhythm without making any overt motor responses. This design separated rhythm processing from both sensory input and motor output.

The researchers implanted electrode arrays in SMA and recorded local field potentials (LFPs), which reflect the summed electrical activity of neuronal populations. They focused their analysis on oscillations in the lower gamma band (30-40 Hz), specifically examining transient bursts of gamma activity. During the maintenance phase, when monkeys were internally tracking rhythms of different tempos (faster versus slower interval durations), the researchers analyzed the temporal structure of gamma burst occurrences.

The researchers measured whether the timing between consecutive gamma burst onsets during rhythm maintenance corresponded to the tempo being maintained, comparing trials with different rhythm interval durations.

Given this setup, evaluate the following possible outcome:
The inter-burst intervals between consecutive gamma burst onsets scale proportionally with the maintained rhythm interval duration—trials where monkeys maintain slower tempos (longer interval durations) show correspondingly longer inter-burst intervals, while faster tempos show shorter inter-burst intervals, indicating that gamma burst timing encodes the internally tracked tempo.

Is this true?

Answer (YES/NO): YES